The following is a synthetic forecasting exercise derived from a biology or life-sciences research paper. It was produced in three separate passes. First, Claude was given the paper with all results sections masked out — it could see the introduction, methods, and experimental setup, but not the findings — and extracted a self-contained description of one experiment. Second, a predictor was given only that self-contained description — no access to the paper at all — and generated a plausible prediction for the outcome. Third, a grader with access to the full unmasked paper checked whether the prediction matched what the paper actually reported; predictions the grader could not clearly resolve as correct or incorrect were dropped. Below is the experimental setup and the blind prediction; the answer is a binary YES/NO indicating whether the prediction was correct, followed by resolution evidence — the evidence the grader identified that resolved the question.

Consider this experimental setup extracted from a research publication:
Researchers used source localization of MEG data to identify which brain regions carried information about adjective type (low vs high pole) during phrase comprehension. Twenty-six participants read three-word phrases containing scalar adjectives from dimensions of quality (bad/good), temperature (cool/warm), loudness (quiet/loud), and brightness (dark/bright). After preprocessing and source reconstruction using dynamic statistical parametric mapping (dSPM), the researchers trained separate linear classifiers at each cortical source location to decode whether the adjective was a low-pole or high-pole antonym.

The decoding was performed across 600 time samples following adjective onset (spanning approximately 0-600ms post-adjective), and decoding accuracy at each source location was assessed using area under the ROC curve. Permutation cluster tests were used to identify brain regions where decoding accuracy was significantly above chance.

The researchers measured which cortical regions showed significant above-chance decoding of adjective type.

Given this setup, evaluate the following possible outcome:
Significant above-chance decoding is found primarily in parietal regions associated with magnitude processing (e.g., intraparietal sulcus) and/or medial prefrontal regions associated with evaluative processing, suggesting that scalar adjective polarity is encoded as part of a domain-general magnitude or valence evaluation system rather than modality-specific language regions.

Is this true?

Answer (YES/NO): NO